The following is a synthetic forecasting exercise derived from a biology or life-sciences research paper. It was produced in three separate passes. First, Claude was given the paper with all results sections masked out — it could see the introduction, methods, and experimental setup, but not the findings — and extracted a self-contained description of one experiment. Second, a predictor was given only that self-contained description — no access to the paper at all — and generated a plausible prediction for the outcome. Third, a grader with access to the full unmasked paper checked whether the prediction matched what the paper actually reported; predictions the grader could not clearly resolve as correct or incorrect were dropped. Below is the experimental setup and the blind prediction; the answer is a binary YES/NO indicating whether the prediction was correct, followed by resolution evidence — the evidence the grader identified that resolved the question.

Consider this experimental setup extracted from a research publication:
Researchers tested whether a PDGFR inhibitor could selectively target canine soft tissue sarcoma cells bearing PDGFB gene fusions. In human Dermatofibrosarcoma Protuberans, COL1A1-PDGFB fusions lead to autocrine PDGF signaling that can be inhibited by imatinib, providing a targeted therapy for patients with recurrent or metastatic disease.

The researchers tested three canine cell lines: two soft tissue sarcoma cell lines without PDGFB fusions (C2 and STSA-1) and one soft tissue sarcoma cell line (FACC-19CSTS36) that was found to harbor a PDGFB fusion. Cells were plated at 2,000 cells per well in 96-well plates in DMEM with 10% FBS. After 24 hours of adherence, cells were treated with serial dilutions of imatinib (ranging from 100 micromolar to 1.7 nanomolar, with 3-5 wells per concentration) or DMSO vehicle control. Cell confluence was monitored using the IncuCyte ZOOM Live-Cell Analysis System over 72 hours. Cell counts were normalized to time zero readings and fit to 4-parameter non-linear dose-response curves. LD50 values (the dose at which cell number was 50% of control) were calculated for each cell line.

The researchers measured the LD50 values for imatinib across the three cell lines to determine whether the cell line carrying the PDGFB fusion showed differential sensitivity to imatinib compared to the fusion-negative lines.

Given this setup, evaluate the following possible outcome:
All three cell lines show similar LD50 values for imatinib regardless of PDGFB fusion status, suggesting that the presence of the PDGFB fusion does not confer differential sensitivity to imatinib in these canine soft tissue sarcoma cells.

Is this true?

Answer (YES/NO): NO